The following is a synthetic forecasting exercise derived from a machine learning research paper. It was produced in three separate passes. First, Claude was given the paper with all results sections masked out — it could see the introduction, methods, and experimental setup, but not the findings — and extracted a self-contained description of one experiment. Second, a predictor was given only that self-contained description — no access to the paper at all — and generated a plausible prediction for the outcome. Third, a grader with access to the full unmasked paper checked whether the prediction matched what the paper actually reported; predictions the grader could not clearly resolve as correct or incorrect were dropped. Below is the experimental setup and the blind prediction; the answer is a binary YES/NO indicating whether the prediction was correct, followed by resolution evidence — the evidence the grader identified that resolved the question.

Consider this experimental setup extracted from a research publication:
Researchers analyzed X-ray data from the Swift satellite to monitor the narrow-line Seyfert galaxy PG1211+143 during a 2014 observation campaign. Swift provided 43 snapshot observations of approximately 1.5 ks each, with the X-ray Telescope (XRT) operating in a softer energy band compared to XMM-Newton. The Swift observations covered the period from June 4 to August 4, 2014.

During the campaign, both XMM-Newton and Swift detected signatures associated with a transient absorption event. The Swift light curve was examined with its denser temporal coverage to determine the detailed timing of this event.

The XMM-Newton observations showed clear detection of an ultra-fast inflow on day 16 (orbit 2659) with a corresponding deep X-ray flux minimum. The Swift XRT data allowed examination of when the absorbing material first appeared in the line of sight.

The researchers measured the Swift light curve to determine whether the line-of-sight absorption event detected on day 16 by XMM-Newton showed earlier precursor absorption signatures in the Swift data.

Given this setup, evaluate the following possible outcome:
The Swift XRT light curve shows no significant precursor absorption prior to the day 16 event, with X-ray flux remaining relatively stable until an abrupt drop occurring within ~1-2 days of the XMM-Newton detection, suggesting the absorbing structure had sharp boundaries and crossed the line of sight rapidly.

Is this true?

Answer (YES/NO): NO